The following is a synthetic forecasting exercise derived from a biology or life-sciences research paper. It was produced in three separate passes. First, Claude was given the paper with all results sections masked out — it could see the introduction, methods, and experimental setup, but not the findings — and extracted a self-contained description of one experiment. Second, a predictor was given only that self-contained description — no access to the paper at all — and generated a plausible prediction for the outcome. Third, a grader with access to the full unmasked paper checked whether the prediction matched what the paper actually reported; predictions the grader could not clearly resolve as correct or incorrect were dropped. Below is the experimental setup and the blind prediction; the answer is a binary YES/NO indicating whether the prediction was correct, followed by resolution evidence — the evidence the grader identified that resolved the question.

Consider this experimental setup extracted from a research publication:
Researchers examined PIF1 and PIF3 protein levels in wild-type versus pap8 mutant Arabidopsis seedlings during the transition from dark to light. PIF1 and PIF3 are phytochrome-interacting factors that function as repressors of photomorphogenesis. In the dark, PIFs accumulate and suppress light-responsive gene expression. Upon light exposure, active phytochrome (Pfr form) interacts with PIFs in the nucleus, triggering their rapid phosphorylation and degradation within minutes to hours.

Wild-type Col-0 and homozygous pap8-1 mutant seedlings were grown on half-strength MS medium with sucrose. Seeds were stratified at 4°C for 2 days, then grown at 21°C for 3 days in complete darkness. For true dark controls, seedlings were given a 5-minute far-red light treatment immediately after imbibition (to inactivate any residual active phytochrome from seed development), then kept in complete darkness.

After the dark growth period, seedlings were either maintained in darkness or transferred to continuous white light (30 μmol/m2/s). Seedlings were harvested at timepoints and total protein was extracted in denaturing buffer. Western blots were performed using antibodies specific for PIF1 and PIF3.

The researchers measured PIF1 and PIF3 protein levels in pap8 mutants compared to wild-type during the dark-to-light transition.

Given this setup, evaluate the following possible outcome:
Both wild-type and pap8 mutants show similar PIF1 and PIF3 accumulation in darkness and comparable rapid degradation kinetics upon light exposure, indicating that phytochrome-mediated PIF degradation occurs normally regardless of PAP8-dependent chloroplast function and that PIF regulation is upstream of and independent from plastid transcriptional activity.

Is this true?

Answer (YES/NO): NO